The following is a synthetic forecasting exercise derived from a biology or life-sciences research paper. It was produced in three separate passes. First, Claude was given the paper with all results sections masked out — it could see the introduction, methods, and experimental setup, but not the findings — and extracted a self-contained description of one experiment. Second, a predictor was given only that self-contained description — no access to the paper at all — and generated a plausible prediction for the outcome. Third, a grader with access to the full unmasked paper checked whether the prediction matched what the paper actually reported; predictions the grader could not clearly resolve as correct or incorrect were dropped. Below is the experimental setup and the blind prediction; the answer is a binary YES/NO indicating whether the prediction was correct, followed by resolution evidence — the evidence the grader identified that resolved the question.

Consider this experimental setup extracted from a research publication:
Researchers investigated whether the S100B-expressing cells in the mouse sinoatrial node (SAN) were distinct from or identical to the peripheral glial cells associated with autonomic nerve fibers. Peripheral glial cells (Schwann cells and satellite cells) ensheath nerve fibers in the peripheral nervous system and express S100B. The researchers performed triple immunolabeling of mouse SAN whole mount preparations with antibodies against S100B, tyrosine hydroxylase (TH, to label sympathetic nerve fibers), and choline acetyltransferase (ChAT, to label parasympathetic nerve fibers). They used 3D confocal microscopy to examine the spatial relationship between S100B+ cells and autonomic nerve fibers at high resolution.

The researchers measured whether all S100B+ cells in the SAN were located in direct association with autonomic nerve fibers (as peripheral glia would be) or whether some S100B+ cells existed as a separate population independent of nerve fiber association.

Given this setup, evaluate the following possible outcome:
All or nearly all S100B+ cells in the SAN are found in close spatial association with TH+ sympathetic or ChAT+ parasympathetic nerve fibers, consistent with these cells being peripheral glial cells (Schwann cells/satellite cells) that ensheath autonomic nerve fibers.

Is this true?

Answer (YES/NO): NO